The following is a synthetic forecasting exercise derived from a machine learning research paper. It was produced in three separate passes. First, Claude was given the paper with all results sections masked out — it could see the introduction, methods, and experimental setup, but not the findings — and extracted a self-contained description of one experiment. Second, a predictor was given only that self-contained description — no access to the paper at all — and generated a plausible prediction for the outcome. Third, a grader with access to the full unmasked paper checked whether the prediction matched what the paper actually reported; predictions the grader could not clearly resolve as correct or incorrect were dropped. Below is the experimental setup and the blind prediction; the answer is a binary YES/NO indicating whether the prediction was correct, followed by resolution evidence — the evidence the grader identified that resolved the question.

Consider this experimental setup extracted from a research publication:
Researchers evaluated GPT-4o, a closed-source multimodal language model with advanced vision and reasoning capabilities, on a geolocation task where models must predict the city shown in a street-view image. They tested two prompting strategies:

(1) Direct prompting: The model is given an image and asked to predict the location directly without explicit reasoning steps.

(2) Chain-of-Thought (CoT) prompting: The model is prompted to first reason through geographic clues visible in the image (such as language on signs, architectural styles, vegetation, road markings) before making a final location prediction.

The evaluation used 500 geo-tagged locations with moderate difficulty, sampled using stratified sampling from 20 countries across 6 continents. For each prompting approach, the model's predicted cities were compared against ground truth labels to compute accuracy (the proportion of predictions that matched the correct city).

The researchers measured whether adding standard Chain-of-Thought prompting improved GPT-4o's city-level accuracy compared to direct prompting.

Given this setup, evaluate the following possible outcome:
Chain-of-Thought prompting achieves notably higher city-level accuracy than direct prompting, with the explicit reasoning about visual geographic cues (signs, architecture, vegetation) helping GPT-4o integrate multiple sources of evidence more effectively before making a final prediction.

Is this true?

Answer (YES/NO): NO